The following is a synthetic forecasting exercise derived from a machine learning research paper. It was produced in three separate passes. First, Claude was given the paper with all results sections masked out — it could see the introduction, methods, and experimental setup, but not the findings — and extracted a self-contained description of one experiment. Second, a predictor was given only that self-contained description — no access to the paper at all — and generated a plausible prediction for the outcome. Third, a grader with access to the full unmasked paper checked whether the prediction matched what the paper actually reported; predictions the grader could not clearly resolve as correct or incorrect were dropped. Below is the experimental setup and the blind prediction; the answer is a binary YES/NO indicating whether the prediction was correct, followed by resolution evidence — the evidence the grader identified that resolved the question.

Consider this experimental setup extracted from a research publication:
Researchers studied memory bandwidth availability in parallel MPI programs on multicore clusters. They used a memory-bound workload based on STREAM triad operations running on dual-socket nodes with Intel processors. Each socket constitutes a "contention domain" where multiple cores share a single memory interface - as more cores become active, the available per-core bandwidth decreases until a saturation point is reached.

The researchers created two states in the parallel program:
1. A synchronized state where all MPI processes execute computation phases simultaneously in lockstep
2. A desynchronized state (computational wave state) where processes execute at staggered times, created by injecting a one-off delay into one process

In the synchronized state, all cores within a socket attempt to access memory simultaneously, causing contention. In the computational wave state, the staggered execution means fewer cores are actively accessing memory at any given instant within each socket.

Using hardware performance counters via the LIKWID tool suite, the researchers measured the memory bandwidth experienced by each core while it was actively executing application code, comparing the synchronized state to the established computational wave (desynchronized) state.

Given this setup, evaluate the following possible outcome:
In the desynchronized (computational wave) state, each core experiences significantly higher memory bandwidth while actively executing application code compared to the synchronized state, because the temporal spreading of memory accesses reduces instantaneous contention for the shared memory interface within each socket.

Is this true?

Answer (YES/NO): YES